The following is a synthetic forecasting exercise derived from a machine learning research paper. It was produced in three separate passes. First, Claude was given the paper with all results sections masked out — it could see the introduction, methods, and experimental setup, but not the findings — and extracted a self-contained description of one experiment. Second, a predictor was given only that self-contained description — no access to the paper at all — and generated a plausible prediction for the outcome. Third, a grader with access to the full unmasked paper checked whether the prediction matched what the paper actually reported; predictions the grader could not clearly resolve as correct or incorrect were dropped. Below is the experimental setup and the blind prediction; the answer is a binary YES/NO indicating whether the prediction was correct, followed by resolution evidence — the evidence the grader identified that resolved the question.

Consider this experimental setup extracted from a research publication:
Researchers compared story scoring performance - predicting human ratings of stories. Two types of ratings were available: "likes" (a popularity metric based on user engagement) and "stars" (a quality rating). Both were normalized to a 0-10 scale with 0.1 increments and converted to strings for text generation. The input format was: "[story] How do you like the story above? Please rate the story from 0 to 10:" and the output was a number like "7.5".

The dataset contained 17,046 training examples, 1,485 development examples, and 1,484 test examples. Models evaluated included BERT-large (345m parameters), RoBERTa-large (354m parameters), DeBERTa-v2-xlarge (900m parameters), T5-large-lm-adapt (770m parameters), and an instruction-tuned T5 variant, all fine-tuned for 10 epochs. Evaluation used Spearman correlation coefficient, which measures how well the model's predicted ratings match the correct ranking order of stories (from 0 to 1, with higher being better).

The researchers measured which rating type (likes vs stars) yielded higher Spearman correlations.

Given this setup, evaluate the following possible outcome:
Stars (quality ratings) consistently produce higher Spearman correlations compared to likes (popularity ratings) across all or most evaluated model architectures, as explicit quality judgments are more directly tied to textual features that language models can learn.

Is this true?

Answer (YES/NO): NO